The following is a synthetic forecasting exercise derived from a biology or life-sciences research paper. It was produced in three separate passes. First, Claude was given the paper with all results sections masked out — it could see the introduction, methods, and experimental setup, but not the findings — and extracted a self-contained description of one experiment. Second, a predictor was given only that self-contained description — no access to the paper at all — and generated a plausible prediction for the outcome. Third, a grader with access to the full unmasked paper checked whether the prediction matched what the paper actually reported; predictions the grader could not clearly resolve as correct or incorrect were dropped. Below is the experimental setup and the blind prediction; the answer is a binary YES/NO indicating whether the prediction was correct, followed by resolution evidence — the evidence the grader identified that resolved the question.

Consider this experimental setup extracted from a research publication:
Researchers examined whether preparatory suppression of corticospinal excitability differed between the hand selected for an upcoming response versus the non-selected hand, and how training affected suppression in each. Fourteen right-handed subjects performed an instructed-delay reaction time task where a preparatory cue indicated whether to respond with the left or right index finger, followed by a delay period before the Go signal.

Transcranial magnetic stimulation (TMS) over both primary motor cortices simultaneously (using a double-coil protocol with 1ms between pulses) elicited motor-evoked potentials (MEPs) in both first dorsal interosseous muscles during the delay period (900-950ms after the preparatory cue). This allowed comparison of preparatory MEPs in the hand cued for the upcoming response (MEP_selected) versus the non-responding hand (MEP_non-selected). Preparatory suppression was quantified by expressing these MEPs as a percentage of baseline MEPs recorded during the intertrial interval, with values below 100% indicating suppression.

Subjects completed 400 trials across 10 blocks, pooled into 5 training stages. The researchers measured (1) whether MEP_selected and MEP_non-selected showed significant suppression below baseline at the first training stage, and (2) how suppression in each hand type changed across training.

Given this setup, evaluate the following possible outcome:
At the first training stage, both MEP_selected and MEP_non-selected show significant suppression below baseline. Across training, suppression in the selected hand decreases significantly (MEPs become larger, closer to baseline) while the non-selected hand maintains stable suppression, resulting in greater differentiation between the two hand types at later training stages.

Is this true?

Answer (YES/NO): NO